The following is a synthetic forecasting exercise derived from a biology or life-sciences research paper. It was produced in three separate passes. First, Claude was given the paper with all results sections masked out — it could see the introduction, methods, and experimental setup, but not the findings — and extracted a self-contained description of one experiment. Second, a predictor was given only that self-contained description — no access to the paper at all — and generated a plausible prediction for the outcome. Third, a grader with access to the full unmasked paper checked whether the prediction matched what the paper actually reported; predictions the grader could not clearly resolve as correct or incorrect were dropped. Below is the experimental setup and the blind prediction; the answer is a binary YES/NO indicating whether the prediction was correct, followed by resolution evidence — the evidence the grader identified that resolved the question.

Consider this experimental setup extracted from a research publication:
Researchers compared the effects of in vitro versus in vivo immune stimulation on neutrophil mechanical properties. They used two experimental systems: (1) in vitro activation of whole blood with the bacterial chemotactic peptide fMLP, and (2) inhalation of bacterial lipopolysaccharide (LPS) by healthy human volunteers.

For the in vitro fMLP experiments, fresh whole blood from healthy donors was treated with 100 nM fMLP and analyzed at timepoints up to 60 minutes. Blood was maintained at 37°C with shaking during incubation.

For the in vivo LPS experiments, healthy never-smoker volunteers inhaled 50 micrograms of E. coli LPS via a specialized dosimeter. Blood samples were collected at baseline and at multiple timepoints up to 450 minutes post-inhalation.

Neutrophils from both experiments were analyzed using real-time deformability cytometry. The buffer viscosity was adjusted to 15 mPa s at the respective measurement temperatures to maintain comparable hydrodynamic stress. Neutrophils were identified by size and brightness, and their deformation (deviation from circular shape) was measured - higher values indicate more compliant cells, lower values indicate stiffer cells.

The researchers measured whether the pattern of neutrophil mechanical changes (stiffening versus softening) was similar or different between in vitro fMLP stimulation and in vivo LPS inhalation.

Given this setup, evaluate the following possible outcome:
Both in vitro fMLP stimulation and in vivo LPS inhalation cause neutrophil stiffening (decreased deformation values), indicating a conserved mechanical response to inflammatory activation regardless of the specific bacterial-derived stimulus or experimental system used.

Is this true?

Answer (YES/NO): NO